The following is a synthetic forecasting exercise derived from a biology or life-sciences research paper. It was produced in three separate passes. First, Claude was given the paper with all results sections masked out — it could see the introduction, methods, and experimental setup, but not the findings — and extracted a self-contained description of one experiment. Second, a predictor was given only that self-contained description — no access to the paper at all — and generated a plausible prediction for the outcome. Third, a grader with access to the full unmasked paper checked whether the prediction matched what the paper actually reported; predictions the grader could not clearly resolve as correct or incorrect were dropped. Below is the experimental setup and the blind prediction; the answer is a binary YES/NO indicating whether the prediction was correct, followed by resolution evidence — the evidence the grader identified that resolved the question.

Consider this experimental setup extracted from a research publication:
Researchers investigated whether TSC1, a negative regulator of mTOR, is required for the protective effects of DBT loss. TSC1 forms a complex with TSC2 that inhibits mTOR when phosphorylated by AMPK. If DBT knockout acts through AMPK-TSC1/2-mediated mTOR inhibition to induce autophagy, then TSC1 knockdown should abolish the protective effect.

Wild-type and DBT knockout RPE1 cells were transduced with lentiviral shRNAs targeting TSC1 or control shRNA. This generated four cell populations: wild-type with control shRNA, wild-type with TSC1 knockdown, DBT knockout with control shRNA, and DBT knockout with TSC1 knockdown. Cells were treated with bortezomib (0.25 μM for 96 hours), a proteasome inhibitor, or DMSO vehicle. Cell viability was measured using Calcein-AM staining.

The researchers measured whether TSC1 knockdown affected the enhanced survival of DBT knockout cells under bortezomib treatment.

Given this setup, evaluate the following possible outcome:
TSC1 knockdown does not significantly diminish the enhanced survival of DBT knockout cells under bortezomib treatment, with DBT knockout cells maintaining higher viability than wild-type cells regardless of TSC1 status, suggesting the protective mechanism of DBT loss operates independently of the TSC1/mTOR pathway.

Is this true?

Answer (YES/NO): NO